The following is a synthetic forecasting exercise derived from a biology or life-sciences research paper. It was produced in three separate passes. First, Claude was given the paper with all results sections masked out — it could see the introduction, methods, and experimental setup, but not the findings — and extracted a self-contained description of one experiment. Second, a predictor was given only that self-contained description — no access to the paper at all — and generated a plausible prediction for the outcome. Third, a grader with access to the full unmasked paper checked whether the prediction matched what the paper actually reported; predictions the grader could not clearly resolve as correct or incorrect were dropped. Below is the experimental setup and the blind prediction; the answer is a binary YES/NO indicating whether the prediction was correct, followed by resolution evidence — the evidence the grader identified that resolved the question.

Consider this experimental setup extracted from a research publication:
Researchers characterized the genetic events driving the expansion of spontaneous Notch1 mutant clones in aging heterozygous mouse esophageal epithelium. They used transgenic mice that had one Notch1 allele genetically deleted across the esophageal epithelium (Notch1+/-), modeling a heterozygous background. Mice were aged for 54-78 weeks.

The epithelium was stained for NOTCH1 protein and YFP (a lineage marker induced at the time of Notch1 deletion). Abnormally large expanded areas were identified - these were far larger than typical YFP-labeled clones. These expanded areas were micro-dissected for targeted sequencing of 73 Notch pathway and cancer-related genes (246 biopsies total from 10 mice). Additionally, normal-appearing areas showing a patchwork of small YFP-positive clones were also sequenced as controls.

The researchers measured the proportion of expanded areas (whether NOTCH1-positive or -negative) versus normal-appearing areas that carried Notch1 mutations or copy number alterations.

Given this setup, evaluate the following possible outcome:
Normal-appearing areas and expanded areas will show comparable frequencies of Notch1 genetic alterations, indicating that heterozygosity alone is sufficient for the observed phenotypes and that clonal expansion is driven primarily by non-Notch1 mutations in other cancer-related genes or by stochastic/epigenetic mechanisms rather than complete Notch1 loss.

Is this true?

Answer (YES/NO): NO